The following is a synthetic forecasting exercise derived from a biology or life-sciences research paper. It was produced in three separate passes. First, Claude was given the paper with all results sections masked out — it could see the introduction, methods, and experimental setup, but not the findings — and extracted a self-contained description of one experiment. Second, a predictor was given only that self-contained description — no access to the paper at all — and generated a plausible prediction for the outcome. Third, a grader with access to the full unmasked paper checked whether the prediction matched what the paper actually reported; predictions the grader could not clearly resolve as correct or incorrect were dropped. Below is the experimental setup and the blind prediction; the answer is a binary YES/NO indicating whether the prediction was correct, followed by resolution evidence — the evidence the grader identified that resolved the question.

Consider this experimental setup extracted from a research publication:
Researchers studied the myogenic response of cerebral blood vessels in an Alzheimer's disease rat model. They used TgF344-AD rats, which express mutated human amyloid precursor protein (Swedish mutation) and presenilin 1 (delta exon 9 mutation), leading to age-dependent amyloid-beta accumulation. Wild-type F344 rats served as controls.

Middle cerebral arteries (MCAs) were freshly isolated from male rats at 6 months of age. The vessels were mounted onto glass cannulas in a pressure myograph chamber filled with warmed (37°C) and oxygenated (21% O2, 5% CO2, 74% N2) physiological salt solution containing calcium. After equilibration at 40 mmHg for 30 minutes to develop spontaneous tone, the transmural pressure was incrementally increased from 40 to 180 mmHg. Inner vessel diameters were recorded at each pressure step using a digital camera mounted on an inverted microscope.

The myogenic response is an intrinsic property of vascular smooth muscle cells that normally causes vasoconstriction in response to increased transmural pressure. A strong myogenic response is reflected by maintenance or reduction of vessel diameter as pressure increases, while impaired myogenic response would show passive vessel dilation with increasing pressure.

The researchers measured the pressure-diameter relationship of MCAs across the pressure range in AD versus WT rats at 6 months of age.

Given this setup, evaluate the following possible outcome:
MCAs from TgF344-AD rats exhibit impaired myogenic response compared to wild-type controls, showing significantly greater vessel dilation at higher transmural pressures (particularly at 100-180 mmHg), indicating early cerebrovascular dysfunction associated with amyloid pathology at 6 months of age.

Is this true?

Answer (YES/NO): NO